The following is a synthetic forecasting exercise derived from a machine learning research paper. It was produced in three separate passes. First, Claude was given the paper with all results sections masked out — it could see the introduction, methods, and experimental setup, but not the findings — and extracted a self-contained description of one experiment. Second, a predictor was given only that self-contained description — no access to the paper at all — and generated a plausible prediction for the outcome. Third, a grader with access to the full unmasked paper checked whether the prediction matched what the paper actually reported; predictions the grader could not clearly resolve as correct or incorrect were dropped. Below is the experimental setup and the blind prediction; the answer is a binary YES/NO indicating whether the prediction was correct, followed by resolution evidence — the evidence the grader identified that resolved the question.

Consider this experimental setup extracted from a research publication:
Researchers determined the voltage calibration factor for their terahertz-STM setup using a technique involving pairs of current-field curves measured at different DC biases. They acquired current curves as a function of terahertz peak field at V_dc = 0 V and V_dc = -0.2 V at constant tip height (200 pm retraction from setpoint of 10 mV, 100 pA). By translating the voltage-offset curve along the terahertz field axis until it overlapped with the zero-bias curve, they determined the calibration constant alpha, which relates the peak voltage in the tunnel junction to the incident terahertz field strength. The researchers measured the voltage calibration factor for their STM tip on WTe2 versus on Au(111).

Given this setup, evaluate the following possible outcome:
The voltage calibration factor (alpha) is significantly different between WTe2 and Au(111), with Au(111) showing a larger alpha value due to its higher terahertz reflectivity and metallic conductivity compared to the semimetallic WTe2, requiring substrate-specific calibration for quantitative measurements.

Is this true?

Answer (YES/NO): YES